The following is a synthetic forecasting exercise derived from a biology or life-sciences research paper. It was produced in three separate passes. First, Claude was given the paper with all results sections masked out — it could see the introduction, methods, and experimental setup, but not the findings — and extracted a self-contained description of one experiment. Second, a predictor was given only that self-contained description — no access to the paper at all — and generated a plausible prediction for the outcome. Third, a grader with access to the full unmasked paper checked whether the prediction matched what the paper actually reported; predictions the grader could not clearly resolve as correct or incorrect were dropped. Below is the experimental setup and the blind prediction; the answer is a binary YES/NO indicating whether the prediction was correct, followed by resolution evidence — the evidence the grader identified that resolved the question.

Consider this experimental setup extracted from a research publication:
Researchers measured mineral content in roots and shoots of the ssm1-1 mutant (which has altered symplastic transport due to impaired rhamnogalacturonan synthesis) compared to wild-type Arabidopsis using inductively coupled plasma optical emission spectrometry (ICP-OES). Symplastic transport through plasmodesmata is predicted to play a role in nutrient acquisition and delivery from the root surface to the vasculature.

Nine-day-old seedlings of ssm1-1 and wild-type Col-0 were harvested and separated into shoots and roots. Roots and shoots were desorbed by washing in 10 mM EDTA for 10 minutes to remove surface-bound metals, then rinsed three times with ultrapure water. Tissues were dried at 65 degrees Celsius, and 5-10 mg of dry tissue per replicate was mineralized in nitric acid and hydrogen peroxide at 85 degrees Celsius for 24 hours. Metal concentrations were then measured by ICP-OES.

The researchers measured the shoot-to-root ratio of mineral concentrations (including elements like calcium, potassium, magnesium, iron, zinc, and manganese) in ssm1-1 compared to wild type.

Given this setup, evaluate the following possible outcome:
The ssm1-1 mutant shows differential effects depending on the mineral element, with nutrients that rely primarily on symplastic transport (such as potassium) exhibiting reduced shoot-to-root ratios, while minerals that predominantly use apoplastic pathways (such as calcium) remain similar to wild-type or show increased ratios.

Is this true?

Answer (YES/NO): NO